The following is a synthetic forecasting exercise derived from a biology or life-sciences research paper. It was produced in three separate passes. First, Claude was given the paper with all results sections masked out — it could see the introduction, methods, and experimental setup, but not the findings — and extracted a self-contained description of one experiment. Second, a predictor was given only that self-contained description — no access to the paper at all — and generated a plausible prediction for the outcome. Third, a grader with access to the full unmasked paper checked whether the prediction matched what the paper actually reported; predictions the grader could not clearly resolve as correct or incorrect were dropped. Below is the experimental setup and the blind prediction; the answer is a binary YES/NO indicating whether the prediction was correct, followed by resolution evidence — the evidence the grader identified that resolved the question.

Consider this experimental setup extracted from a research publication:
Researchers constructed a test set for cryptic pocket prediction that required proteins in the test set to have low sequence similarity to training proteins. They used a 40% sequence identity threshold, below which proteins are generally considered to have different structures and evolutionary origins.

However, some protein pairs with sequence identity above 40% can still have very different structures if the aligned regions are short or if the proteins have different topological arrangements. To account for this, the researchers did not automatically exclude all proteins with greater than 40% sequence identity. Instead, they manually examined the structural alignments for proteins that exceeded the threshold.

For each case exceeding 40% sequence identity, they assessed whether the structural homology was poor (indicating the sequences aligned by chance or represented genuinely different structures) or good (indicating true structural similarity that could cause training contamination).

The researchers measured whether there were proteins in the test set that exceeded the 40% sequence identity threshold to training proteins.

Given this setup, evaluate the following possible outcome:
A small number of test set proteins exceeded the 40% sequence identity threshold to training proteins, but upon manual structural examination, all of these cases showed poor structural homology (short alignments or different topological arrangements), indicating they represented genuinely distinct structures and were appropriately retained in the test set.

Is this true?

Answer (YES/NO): YES